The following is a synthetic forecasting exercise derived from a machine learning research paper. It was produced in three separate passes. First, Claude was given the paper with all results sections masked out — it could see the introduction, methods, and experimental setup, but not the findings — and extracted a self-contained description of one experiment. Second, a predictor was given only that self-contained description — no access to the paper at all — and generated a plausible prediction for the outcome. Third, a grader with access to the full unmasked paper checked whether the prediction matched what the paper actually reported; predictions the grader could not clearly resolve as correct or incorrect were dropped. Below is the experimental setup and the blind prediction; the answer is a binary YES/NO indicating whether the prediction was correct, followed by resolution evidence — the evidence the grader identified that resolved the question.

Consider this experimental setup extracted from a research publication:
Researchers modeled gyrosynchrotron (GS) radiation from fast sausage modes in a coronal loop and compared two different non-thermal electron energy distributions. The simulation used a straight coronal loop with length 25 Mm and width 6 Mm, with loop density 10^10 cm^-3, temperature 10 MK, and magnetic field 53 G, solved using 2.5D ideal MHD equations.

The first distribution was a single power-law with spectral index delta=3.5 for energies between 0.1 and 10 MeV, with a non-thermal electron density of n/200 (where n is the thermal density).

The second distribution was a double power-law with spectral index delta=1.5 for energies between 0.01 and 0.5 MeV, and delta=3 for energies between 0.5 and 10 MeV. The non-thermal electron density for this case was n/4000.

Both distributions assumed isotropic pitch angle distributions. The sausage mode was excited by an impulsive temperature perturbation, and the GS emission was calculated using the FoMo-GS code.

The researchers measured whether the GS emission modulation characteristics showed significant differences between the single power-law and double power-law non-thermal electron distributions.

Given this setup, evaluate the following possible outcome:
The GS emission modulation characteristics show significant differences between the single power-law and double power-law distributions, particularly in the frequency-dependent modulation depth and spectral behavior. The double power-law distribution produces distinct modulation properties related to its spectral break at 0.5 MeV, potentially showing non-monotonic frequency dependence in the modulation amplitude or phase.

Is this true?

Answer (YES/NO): NO